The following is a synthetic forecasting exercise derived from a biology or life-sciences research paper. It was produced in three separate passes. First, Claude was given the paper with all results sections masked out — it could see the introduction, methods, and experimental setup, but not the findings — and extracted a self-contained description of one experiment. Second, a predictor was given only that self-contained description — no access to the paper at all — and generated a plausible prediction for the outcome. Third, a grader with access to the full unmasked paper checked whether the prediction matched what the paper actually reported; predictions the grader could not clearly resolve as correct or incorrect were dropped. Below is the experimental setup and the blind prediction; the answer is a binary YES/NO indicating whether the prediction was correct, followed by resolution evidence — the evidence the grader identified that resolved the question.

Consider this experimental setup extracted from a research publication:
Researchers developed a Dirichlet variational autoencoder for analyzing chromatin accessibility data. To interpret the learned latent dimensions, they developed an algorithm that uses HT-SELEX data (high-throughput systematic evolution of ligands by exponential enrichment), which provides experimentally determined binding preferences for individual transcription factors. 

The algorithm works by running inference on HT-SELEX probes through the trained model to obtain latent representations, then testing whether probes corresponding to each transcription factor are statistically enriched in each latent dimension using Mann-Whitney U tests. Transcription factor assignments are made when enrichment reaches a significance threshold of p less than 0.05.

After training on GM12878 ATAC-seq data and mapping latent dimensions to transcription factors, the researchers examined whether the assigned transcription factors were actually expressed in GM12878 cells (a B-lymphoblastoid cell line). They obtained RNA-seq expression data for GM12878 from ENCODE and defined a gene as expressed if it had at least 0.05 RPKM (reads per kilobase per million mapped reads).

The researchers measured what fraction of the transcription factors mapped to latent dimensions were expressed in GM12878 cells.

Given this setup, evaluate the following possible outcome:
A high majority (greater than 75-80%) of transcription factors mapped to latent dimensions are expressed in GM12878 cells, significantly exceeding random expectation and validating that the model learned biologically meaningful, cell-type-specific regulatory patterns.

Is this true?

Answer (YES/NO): NO